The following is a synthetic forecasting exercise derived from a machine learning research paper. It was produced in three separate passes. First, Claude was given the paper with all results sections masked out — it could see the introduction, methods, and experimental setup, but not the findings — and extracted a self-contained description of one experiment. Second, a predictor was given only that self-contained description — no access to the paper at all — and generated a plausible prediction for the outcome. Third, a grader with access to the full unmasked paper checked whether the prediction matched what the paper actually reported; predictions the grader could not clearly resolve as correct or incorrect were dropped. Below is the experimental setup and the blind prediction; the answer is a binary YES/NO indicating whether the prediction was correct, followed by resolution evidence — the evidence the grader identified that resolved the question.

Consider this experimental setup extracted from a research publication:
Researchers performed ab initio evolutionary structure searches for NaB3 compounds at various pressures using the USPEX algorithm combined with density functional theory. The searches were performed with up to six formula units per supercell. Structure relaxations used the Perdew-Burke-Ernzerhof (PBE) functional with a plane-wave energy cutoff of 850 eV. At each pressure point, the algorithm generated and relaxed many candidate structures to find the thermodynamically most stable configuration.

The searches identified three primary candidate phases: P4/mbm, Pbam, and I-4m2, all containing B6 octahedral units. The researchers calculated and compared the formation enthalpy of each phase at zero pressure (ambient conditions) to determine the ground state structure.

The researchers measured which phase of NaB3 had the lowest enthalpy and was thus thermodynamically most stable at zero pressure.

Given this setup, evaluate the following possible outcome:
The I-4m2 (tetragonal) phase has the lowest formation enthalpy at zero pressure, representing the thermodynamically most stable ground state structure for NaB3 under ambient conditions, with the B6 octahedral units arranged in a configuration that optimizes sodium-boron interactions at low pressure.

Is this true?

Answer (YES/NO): NO